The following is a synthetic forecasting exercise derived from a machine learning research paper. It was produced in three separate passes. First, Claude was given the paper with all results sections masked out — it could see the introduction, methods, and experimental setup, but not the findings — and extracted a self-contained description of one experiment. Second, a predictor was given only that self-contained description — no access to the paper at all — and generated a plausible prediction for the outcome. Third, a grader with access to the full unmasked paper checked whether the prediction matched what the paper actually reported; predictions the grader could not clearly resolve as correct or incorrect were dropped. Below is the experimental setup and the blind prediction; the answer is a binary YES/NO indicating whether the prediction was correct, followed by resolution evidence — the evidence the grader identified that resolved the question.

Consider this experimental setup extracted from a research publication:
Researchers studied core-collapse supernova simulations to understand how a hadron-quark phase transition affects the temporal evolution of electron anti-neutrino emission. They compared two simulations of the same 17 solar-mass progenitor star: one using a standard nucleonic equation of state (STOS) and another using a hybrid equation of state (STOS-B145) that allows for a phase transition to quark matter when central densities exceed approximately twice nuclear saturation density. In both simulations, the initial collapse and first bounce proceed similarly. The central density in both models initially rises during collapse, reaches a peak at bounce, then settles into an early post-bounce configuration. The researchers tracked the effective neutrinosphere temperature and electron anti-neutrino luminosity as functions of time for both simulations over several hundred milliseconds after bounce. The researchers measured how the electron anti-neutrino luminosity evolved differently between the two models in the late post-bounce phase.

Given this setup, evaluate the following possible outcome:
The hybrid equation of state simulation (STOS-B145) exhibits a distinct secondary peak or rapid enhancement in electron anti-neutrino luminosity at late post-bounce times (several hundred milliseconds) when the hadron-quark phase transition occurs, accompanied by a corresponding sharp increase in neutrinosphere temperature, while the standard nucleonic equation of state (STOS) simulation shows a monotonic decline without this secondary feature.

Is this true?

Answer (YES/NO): NO